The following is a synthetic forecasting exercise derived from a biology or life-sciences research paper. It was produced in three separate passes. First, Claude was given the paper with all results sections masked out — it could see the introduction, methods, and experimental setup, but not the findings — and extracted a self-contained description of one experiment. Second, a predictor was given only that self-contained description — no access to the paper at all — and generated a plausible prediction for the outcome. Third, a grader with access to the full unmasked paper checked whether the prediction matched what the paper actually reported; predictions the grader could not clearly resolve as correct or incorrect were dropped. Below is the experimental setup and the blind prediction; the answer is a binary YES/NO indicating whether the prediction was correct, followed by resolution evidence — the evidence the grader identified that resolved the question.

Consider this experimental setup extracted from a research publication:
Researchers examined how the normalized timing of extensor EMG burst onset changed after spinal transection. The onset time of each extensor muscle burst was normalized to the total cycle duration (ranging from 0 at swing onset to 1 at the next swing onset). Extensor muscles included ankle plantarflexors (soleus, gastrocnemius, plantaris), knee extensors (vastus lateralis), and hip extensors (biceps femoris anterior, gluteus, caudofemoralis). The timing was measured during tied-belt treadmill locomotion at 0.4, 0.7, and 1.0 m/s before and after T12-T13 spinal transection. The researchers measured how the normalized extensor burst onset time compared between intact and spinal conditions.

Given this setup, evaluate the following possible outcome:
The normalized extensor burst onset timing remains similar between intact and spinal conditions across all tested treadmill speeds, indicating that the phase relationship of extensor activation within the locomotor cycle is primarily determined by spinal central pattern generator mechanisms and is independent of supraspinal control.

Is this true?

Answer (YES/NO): NO